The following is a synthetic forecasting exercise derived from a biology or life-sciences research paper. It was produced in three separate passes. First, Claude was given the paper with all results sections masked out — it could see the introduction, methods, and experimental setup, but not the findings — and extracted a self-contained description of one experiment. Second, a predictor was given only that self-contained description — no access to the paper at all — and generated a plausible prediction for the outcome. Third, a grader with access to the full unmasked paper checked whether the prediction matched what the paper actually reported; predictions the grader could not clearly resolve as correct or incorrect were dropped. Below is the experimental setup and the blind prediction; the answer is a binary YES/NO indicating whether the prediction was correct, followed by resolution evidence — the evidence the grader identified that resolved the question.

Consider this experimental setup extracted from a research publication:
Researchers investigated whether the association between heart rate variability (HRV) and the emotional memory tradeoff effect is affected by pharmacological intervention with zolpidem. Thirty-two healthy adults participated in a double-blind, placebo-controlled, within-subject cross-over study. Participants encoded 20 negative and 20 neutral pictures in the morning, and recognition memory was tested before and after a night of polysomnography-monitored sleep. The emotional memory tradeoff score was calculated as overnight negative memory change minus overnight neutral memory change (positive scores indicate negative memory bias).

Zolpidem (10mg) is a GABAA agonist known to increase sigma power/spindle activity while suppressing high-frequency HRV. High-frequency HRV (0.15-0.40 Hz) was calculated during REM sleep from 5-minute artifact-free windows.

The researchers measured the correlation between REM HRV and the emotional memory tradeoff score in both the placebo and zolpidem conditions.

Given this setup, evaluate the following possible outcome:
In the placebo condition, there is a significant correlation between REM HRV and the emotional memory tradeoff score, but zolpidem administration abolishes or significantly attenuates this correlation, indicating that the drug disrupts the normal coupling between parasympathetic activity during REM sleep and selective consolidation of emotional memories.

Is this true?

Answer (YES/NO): YES